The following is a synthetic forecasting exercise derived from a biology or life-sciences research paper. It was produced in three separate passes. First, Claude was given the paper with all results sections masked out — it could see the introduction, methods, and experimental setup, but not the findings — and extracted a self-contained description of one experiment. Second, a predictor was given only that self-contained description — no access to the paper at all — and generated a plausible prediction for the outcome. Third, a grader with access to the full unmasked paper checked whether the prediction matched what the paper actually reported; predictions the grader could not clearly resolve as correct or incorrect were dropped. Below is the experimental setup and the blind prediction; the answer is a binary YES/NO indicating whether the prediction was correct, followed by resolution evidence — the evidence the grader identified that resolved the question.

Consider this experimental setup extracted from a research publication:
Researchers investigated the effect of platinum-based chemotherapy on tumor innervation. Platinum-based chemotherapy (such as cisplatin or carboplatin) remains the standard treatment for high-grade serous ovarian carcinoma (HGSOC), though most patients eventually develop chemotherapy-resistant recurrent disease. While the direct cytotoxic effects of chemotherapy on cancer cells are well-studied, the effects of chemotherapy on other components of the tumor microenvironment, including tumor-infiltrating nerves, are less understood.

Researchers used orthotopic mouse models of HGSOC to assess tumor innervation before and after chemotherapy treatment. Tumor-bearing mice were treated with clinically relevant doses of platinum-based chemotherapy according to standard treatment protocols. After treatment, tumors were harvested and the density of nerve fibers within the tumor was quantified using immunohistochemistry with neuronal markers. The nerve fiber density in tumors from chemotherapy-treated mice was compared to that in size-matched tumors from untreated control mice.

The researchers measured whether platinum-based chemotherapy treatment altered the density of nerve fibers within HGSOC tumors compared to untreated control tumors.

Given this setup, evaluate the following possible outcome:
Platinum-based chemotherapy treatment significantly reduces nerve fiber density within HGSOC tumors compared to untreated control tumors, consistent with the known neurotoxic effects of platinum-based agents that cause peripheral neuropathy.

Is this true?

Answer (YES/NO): NO